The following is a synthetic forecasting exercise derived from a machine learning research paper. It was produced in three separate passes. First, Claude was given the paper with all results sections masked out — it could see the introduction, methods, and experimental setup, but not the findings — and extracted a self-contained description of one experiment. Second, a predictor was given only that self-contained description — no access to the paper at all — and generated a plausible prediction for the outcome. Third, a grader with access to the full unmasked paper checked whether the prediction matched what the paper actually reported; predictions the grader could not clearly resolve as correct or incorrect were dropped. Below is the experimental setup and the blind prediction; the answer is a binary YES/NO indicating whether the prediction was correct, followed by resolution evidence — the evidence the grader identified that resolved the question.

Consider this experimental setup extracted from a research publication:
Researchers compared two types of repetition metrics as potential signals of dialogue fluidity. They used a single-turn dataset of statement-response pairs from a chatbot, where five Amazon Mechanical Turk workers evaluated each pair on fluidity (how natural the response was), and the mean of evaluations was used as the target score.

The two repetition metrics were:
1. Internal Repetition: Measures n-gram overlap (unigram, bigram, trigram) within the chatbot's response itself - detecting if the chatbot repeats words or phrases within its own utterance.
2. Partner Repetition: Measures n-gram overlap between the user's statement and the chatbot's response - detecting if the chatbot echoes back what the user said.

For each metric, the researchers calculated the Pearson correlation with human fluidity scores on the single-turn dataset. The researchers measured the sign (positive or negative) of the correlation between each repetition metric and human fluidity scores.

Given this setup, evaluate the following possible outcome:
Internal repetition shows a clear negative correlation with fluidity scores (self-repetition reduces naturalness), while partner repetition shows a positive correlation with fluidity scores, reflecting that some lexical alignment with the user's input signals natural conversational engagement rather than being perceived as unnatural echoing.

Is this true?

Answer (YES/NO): YES